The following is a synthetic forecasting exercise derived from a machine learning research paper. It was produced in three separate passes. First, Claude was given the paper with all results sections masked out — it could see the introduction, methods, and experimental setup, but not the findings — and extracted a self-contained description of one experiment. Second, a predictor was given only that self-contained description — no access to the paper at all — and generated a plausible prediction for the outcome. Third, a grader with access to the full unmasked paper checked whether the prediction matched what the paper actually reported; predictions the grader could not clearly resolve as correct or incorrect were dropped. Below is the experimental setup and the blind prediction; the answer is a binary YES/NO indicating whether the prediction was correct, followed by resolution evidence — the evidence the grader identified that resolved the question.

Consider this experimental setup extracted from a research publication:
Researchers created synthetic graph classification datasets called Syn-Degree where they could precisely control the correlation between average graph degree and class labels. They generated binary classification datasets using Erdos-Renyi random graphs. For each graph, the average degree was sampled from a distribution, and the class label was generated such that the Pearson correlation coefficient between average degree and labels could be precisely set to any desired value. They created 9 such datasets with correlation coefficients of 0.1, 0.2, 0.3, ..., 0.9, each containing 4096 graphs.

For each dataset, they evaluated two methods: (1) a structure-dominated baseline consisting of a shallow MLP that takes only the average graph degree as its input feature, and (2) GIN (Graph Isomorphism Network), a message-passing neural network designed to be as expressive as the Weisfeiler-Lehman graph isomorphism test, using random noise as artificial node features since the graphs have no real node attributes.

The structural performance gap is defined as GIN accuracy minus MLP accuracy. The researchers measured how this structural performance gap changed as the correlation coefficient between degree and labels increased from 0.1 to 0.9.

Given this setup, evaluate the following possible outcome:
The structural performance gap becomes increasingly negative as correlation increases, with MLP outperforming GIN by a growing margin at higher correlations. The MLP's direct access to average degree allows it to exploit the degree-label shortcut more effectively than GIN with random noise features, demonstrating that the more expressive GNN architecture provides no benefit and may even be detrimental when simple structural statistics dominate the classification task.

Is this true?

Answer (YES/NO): NO